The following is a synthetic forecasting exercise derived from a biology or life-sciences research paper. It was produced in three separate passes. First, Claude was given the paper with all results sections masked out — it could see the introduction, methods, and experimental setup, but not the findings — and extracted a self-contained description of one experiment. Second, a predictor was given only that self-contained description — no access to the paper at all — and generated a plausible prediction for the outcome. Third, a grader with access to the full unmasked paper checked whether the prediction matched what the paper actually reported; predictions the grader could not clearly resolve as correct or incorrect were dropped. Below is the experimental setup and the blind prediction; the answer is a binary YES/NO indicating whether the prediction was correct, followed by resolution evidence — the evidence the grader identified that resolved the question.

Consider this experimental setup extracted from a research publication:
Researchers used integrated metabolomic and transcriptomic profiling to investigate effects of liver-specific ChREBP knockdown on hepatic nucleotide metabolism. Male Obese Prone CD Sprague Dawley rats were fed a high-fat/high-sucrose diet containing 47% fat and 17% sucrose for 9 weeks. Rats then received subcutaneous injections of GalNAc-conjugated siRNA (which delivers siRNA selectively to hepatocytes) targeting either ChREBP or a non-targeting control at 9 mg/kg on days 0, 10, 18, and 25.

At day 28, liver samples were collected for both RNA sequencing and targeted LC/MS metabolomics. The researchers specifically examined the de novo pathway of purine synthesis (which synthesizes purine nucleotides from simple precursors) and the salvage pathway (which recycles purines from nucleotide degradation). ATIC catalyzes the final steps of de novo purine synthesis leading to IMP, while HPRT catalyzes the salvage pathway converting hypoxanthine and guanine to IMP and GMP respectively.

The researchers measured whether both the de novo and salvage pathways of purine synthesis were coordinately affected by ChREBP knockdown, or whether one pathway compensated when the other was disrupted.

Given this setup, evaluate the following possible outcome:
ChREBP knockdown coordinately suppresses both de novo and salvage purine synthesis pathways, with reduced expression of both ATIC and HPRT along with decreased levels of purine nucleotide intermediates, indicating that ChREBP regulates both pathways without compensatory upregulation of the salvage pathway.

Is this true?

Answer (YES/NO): YES